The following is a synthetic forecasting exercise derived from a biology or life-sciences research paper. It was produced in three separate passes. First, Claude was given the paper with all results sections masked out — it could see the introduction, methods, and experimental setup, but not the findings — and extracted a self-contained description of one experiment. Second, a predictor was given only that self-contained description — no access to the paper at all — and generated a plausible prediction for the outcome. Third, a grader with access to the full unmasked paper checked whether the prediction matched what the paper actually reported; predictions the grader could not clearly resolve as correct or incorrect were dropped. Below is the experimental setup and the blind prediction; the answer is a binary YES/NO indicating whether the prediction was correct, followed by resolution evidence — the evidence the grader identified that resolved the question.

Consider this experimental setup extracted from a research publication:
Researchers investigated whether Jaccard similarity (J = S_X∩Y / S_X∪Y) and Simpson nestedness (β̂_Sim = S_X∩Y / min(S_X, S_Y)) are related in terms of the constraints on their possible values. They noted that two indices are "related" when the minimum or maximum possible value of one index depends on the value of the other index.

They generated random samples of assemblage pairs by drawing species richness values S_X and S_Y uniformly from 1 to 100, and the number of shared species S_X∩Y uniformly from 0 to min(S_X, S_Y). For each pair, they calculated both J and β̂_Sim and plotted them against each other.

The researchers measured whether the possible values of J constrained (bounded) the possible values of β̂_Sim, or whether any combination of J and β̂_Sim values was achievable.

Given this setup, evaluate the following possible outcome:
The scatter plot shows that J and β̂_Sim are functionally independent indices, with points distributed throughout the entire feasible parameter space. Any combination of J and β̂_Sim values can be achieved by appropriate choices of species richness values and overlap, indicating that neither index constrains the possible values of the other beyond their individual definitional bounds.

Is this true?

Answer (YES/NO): NO